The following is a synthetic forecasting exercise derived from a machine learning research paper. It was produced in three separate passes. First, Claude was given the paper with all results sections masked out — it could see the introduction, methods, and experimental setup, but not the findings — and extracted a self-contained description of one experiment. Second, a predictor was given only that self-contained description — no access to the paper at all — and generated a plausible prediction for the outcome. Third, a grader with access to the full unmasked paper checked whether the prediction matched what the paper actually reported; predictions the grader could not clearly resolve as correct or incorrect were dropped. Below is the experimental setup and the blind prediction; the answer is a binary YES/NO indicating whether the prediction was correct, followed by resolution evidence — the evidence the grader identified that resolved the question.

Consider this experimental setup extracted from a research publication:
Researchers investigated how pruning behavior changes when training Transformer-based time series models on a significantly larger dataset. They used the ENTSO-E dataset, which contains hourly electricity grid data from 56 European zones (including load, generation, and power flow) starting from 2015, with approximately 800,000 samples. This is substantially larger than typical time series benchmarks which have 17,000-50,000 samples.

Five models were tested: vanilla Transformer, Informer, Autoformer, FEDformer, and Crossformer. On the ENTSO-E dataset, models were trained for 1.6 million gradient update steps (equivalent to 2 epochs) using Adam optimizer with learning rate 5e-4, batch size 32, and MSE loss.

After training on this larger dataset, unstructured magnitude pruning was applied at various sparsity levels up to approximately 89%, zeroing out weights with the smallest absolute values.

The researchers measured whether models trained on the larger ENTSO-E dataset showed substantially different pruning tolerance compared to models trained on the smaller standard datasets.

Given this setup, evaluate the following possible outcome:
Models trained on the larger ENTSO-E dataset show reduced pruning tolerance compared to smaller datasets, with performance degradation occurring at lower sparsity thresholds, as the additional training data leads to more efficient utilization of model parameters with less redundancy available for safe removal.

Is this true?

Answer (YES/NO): YES